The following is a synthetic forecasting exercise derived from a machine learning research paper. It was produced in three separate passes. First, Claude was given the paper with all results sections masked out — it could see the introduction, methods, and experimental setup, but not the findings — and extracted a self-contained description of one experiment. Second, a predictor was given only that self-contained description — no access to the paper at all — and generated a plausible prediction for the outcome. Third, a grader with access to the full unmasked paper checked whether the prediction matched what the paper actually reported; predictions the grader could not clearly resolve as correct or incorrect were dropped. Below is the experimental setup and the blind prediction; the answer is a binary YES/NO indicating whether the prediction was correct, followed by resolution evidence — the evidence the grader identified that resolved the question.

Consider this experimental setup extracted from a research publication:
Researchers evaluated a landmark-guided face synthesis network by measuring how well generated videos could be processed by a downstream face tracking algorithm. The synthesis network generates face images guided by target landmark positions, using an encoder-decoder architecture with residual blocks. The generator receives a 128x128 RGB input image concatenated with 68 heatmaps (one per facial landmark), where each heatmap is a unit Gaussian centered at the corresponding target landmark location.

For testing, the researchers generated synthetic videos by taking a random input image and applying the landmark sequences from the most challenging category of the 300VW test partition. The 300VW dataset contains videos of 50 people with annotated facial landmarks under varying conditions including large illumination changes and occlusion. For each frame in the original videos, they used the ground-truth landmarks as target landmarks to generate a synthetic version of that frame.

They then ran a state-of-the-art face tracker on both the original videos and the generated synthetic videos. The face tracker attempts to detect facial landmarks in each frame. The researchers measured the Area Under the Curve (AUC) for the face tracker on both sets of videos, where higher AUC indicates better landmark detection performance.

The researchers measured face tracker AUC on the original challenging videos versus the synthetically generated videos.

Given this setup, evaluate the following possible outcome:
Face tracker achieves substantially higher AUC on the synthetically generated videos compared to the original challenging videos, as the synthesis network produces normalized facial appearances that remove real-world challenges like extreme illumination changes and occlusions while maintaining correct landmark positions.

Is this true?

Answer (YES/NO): YES